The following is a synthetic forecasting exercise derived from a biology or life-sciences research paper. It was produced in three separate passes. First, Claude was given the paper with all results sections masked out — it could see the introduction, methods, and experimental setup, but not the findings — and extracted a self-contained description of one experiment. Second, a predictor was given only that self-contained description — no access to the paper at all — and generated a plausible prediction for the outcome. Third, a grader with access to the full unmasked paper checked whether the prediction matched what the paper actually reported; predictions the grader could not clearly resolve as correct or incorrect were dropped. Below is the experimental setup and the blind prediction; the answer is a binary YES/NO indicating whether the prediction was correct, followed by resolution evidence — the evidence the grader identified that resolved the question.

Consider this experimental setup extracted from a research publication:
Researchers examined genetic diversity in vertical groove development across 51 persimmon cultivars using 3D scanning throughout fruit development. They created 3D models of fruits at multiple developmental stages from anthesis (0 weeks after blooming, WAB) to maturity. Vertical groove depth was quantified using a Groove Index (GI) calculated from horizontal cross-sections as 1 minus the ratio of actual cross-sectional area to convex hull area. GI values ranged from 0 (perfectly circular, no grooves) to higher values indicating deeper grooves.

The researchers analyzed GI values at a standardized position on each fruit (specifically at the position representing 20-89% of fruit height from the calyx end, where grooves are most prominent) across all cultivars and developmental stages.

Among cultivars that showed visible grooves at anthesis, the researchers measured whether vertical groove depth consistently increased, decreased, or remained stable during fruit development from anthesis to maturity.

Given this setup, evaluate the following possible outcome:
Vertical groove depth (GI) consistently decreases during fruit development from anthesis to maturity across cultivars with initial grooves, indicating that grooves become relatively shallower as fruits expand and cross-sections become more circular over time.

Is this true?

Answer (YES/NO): YES